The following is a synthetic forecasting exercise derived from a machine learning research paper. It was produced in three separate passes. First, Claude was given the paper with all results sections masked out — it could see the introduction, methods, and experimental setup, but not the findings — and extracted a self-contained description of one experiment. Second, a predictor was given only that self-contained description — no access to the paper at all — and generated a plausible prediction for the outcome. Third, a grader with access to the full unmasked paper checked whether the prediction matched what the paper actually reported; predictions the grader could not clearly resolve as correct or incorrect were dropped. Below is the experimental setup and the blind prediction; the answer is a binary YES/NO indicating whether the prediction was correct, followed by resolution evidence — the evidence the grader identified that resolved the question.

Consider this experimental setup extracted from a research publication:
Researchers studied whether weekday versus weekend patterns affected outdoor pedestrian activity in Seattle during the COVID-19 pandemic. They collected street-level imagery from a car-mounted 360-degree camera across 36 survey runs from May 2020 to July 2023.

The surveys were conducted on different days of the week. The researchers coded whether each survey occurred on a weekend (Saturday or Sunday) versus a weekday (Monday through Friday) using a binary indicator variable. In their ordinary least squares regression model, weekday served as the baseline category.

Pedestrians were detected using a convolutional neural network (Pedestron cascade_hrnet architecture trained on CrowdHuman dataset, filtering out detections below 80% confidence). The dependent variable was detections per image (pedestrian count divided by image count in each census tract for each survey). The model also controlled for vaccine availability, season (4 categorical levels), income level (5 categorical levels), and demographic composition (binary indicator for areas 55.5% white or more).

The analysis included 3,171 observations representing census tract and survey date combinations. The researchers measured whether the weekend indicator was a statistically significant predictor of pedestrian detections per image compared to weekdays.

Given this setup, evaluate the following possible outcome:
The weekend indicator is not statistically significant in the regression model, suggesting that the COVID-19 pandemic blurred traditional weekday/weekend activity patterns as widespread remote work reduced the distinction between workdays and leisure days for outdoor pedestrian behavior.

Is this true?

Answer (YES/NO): YES